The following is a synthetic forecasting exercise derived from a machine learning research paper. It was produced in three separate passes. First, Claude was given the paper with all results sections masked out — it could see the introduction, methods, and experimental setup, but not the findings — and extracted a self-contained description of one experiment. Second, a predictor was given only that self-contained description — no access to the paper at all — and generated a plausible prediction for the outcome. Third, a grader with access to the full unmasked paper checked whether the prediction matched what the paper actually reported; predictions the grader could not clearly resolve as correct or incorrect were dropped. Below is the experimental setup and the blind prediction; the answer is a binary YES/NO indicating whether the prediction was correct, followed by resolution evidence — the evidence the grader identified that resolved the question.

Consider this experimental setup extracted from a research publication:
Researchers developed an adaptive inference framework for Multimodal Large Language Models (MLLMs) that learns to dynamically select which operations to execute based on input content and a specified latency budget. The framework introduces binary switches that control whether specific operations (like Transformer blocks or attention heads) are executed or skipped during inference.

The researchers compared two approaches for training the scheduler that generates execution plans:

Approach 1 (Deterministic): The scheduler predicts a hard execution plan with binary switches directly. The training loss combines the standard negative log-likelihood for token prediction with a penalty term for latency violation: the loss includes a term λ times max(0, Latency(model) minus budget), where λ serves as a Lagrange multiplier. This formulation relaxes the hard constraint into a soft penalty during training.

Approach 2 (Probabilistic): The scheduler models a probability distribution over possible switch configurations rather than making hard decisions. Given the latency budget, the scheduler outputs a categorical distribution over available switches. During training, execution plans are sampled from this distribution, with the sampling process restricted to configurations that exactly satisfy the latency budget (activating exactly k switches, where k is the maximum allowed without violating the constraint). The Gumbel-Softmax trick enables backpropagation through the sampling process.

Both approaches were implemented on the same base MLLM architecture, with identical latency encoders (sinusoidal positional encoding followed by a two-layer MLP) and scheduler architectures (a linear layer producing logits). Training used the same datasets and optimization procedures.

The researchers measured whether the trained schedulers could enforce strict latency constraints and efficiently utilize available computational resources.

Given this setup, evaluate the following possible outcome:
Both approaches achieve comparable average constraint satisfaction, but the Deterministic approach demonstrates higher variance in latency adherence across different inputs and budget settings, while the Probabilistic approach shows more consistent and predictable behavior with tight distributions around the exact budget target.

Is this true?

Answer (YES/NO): NO